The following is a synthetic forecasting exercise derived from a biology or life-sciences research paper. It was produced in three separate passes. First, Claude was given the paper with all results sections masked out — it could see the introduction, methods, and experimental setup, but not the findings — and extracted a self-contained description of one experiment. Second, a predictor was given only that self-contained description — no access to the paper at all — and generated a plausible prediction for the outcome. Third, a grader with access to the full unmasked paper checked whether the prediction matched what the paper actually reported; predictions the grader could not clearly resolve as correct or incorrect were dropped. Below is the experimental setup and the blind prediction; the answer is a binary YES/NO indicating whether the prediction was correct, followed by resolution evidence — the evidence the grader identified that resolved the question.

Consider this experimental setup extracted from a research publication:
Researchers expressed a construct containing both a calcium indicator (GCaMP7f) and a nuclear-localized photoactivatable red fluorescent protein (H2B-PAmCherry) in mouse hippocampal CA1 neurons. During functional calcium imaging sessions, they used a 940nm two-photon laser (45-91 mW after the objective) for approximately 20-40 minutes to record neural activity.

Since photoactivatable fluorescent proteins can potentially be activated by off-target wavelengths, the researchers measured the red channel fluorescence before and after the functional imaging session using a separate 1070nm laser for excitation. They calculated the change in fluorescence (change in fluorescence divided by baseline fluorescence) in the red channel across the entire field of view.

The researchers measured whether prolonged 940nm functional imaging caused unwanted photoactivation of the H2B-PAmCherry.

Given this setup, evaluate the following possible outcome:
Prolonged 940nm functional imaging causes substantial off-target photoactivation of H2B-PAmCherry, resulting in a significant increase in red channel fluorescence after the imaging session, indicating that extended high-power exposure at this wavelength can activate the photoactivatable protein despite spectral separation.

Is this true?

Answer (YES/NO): NO